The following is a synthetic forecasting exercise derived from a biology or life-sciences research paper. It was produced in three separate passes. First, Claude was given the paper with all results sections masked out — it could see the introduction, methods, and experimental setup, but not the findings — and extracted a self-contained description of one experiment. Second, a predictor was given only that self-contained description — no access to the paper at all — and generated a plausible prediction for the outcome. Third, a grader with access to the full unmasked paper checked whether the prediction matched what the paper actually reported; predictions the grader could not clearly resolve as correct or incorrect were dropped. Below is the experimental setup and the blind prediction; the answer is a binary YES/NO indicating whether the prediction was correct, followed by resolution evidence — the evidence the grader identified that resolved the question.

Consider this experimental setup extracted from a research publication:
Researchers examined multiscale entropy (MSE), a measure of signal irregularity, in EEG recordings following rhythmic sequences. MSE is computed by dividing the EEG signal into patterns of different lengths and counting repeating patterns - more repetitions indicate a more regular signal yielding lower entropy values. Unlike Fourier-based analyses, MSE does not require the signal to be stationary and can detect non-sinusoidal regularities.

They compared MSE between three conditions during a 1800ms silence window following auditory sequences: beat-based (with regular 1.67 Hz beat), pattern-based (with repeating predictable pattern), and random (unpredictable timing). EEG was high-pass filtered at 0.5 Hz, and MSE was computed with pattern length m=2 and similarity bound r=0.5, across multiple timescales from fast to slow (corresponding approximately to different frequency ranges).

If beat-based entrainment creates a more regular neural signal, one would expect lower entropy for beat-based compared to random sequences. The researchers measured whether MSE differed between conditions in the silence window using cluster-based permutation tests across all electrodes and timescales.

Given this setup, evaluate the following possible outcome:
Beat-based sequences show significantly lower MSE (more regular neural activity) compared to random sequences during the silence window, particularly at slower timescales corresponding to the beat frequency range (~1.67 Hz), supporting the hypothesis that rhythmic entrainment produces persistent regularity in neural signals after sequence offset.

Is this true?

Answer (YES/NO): NO